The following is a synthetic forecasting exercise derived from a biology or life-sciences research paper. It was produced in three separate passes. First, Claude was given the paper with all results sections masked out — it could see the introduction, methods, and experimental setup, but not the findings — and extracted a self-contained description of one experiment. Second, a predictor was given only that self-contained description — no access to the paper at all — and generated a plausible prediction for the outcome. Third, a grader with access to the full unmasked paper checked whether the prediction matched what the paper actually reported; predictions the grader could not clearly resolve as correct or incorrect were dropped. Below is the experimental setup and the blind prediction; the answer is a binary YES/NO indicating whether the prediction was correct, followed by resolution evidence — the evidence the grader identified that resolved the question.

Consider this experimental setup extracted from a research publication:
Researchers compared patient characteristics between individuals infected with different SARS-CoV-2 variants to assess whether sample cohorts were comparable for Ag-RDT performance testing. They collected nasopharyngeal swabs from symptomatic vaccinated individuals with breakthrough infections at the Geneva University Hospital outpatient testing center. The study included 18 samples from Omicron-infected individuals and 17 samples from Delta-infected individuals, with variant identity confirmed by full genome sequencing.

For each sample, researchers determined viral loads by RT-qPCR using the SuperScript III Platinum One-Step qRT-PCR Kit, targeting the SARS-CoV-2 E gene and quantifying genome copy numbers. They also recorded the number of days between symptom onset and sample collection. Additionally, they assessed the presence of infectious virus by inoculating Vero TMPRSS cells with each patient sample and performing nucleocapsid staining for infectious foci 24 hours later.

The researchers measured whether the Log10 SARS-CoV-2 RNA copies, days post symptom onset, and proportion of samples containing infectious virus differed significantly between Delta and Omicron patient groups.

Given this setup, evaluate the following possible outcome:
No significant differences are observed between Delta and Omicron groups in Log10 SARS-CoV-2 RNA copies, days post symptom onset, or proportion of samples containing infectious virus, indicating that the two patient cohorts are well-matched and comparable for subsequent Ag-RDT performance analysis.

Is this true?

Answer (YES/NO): YES